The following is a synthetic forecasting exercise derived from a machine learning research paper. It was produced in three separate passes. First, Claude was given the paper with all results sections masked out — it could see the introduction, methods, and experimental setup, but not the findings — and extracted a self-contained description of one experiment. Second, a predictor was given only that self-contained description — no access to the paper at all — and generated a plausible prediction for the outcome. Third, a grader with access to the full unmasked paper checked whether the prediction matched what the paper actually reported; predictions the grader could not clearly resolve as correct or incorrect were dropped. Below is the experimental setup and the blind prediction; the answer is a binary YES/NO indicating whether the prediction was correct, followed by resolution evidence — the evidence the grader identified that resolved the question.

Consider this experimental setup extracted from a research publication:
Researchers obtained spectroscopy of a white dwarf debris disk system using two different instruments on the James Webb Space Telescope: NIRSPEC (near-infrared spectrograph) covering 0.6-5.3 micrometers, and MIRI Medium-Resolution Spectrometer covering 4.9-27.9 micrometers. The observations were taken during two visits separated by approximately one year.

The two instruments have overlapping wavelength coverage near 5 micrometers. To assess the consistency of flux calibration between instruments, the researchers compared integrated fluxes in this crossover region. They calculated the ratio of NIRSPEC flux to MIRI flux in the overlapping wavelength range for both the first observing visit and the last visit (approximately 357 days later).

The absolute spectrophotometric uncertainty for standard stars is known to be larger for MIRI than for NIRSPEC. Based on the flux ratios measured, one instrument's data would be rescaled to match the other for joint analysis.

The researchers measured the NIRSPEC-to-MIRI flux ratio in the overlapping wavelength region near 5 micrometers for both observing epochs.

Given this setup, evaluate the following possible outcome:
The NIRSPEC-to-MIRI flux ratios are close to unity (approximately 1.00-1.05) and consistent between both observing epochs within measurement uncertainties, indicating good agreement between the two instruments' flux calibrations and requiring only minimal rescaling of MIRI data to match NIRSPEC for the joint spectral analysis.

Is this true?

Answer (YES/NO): NO